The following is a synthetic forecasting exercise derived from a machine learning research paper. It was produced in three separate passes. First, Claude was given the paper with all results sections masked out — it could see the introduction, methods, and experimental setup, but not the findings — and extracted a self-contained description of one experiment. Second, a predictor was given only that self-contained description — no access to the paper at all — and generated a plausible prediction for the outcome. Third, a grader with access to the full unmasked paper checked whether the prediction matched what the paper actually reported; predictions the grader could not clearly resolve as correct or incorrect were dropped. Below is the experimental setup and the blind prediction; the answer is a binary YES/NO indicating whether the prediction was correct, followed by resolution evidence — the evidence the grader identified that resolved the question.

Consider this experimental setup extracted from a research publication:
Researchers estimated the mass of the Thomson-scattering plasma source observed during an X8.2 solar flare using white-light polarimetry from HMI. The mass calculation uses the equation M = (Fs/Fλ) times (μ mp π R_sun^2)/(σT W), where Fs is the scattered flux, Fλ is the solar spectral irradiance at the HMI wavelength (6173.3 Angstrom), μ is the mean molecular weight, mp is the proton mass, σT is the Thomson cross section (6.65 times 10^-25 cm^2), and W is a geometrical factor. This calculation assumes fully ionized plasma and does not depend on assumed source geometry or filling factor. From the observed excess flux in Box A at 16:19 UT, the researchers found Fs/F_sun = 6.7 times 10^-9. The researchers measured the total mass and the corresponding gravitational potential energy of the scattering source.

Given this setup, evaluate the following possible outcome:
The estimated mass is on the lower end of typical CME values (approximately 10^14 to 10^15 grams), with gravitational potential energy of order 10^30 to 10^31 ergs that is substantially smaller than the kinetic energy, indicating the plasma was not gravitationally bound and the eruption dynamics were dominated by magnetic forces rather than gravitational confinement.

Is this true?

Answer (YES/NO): NO